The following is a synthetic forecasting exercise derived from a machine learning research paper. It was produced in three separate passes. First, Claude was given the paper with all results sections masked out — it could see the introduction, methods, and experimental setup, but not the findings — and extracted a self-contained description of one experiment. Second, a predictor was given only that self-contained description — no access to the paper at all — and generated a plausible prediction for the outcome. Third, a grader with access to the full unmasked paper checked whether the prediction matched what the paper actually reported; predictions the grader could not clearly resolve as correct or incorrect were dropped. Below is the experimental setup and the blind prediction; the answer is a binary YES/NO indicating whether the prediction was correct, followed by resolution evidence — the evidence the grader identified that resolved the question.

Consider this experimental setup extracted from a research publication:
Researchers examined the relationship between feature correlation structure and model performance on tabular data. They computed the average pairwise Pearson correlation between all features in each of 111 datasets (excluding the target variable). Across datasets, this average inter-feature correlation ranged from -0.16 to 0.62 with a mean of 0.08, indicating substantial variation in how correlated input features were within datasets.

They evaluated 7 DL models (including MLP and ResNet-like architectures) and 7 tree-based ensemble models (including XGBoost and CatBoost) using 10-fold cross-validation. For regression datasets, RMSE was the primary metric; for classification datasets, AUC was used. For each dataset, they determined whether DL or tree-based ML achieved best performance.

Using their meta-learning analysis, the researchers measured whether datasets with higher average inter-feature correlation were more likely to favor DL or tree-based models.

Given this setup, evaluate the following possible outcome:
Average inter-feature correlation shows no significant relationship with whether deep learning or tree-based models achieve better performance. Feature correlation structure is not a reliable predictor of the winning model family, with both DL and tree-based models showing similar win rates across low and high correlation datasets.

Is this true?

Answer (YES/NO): YES